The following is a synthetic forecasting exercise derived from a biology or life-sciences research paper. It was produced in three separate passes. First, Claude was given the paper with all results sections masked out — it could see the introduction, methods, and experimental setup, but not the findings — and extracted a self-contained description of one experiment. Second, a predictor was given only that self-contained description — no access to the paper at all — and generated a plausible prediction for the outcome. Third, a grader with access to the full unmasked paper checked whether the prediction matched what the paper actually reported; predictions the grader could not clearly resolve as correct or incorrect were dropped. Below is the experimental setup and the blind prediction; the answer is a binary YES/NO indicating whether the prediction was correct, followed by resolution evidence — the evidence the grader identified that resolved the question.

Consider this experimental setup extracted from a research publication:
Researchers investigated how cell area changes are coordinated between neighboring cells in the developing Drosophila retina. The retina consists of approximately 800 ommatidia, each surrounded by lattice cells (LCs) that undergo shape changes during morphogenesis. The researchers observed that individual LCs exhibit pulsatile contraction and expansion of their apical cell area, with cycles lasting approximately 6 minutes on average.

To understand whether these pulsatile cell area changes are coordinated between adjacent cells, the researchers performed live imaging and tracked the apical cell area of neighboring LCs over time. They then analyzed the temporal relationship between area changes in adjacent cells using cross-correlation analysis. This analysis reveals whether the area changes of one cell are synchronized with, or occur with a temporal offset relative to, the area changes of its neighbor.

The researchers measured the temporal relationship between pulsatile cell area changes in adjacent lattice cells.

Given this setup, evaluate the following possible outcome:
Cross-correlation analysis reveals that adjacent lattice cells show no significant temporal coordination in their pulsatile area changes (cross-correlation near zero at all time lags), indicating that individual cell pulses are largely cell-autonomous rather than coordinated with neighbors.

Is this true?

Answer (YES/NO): NO